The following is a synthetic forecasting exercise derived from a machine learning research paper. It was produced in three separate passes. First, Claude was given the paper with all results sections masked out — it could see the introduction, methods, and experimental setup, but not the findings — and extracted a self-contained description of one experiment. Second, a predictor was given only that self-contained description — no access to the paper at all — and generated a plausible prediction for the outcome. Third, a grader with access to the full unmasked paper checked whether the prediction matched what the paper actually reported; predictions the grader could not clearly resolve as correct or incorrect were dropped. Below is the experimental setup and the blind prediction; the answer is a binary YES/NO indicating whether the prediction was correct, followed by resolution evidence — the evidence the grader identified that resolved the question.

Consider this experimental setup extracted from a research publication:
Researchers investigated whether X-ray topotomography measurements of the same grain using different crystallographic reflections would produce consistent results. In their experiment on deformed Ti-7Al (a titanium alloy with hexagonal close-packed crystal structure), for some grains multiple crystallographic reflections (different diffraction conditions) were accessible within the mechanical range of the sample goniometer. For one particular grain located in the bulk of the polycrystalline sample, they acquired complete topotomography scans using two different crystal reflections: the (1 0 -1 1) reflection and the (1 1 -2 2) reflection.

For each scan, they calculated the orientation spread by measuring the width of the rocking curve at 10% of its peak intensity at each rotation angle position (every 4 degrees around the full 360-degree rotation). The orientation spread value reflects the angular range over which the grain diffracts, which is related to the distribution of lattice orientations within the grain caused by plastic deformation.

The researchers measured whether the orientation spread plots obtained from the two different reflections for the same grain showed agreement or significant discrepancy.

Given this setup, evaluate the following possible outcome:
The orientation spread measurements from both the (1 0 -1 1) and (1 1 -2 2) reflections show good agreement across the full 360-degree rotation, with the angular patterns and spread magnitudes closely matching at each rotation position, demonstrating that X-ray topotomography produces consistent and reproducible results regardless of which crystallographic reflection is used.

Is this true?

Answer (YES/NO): YES